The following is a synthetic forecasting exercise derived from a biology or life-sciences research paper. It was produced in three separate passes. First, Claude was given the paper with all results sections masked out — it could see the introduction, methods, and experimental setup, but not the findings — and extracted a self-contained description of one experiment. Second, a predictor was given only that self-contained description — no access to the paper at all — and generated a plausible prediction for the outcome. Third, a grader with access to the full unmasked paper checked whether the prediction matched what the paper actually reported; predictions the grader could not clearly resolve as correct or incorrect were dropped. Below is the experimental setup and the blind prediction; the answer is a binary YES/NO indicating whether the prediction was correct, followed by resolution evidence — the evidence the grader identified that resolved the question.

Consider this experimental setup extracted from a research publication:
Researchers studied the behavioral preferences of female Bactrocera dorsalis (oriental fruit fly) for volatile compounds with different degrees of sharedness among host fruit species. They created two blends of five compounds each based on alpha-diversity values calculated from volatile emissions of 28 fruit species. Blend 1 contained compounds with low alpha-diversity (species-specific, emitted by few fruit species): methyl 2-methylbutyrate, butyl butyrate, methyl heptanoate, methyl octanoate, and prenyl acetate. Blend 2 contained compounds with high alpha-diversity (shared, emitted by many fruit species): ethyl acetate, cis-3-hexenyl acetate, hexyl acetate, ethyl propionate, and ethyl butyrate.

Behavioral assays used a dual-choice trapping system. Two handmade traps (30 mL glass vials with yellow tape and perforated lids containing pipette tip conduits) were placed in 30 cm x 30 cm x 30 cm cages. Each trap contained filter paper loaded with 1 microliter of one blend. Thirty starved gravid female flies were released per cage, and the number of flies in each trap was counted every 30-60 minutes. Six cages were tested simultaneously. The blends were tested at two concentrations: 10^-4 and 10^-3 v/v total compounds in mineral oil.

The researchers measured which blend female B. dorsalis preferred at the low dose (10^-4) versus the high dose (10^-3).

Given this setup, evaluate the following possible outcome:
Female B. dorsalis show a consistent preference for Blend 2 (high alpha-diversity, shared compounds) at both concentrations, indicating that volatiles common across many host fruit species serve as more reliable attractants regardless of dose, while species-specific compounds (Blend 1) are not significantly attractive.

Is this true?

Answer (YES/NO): NO